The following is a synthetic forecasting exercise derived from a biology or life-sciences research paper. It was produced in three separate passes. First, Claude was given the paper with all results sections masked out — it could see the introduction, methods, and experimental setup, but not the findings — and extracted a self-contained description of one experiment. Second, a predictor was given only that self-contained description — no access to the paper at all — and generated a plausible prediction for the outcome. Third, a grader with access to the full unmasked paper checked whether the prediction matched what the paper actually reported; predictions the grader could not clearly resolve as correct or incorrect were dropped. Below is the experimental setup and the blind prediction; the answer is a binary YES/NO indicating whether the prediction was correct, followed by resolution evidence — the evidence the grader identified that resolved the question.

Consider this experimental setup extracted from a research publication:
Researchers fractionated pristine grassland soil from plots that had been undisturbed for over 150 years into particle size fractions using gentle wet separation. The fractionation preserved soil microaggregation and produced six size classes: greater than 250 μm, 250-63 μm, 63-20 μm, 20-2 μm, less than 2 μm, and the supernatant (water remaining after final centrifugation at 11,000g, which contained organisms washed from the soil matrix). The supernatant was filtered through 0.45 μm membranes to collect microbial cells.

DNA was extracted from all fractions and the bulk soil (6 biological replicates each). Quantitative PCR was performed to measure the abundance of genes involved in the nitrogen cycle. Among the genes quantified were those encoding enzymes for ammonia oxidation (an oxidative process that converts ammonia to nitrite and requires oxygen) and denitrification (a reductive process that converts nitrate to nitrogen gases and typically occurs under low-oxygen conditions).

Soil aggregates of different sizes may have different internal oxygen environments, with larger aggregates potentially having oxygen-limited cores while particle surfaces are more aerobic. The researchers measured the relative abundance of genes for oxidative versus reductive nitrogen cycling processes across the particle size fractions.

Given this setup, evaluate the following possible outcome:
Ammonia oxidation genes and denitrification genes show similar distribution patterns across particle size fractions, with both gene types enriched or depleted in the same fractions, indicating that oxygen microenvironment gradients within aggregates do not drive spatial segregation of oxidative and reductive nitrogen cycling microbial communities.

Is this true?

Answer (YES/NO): NO